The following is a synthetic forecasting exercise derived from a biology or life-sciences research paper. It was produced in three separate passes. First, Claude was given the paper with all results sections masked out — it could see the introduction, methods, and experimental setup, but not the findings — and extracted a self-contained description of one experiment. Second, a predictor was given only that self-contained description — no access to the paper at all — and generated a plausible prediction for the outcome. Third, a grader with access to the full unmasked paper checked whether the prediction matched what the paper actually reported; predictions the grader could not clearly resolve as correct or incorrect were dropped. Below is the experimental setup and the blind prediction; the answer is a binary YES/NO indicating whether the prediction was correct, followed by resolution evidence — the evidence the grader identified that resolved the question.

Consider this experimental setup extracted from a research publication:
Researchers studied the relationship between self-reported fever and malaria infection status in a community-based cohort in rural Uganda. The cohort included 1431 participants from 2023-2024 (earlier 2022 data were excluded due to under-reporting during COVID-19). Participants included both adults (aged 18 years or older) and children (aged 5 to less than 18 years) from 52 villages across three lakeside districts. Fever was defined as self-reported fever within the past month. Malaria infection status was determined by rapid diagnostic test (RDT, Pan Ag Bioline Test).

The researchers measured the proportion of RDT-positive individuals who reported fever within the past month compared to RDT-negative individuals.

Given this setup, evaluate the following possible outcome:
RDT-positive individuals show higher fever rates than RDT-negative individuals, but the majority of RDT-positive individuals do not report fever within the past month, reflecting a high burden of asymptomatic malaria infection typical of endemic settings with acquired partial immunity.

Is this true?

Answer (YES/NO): YES